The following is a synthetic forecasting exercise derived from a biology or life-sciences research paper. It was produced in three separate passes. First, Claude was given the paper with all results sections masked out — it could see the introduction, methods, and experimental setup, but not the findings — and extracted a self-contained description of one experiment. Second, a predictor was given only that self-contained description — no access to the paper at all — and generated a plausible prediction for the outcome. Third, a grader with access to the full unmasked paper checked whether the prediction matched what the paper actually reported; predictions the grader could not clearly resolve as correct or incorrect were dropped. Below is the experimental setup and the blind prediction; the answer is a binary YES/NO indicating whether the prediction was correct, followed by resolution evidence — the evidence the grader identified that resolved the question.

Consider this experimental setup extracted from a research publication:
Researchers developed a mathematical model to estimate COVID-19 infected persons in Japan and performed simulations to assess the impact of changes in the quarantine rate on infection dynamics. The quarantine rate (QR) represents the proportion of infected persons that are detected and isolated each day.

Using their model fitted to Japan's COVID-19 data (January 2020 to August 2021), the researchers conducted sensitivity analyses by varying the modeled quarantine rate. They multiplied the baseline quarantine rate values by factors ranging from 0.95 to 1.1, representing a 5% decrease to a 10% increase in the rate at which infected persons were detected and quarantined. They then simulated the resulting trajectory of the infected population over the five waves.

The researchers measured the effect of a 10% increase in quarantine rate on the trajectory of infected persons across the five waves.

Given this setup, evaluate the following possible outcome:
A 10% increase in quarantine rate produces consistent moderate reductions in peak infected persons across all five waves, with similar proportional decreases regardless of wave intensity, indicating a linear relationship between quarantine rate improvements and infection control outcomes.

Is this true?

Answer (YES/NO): NO